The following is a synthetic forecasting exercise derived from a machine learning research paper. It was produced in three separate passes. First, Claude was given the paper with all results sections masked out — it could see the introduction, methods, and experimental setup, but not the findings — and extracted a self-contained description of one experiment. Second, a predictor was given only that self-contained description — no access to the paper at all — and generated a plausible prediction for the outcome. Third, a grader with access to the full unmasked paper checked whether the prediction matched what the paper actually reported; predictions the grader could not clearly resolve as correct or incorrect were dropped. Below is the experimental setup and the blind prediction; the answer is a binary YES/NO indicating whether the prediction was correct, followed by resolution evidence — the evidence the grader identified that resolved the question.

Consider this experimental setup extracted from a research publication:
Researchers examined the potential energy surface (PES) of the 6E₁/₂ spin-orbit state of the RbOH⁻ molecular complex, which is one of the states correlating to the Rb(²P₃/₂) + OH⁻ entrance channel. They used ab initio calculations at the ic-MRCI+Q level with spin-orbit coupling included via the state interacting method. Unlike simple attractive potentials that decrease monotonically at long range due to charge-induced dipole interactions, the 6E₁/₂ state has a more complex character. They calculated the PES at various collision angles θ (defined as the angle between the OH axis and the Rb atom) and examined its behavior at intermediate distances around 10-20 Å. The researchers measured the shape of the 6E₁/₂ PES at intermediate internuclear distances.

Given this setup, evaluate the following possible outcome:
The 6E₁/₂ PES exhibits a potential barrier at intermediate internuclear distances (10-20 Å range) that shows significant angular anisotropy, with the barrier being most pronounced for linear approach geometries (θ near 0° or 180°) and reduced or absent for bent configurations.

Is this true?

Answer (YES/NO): NO